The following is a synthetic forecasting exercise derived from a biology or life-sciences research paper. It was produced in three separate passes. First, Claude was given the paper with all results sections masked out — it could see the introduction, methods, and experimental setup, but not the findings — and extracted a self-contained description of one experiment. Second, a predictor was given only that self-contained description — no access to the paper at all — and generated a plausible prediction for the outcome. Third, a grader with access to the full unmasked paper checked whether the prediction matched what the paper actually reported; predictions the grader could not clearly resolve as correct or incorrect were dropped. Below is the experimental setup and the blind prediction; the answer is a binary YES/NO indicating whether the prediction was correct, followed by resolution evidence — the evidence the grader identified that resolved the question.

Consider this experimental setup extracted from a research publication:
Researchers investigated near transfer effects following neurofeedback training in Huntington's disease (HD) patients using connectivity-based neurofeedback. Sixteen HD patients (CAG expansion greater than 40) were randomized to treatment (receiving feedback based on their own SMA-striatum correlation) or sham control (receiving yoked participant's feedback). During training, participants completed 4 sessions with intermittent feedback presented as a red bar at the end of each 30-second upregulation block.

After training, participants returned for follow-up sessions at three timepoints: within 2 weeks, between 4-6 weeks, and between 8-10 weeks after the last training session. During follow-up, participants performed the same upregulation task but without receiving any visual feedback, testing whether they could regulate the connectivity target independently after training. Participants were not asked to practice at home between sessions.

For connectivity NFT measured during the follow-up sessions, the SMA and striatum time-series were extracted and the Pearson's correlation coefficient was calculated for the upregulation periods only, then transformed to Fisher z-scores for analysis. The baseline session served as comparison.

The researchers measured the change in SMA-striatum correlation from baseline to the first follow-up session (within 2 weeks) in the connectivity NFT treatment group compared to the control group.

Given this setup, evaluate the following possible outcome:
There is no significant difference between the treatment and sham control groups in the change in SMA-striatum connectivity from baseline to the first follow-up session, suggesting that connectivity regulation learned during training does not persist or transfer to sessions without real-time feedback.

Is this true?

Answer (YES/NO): NO